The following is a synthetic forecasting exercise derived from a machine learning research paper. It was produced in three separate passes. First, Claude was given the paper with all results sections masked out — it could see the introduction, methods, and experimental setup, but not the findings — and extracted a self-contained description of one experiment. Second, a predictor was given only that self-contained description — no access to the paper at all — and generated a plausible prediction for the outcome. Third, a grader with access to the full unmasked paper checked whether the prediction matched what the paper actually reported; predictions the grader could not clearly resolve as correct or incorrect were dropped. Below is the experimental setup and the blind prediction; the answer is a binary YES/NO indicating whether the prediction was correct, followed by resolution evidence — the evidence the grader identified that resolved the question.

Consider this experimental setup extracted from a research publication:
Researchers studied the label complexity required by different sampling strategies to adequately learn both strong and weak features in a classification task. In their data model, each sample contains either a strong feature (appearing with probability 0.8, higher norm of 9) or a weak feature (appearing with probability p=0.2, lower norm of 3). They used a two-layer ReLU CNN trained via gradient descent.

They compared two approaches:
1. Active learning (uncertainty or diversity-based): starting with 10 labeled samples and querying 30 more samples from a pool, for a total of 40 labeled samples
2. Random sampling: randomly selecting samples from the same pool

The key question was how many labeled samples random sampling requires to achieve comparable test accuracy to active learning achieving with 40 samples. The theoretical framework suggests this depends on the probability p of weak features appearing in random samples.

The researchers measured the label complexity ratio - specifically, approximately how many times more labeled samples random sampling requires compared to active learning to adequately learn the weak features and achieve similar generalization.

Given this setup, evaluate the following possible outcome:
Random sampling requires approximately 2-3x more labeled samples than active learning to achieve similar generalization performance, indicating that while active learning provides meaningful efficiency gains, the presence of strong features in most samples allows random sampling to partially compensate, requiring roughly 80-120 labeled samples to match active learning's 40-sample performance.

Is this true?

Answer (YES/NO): NO